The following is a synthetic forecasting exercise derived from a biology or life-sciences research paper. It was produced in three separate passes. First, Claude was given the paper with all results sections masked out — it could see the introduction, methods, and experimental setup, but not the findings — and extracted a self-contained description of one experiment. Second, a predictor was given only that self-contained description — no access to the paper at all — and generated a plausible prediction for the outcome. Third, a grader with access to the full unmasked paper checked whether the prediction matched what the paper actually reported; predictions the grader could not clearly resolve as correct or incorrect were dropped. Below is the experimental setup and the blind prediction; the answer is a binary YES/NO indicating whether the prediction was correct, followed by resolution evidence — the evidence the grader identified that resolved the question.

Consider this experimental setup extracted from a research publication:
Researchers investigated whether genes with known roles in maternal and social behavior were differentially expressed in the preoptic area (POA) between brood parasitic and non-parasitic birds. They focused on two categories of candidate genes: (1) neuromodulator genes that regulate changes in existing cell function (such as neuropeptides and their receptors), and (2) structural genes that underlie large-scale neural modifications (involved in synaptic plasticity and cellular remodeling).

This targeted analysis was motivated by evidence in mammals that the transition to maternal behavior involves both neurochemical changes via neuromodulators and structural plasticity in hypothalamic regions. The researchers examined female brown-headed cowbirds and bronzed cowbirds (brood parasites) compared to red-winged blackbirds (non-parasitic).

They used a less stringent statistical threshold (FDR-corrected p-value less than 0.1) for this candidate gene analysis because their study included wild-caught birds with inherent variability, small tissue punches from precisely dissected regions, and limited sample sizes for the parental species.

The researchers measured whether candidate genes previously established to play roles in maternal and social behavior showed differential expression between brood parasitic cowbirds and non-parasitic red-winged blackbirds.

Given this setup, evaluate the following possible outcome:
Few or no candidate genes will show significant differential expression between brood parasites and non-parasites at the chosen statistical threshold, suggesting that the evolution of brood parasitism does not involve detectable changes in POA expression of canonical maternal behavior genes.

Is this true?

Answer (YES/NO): NO